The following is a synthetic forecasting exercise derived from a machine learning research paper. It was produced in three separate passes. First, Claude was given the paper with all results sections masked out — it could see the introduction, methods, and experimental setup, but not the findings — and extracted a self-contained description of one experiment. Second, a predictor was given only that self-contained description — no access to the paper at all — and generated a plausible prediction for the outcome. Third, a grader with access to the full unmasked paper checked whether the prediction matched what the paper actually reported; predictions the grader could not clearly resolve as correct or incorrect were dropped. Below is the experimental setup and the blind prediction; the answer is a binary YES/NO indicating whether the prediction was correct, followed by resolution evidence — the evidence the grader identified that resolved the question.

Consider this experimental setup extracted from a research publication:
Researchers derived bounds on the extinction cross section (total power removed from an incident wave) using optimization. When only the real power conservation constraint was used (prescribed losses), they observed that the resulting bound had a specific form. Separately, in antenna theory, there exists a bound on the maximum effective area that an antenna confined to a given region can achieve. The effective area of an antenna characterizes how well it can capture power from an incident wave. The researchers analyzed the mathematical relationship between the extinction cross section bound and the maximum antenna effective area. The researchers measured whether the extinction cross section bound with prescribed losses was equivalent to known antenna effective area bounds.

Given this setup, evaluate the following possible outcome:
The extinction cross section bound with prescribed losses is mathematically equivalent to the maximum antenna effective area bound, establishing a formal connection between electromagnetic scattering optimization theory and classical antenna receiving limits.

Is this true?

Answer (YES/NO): YES